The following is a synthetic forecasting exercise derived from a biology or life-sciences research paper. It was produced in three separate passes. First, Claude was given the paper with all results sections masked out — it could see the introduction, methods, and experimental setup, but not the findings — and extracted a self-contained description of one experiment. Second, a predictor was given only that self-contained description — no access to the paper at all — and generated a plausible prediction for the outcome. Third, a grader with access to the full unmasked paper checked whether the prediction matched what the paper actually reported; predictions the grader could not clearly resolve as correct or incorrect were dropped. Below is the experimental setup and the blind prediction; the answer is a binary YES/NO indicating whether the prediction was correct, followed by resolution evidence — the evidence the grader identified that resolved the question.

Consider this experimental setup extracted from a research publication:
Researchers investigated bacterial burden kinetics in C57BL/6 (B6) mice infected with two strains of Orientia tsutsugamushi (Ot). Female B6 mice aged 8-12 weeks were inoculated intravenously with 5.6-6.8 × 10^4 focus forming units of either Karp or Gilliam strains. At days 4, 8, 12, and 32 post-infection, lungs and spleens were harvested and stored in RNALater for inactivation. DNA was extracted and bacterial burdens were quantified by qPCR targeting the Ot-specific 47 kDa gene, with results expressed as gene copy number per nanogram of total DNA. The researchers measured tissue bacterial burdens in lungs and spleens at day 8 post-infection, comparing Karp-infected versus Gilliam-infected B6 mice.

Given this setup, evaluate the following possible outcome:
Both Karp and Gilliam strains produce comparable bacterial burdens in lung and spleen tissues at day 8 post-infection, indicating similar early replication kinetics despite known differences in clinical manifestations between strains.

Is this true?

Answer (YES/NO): NO